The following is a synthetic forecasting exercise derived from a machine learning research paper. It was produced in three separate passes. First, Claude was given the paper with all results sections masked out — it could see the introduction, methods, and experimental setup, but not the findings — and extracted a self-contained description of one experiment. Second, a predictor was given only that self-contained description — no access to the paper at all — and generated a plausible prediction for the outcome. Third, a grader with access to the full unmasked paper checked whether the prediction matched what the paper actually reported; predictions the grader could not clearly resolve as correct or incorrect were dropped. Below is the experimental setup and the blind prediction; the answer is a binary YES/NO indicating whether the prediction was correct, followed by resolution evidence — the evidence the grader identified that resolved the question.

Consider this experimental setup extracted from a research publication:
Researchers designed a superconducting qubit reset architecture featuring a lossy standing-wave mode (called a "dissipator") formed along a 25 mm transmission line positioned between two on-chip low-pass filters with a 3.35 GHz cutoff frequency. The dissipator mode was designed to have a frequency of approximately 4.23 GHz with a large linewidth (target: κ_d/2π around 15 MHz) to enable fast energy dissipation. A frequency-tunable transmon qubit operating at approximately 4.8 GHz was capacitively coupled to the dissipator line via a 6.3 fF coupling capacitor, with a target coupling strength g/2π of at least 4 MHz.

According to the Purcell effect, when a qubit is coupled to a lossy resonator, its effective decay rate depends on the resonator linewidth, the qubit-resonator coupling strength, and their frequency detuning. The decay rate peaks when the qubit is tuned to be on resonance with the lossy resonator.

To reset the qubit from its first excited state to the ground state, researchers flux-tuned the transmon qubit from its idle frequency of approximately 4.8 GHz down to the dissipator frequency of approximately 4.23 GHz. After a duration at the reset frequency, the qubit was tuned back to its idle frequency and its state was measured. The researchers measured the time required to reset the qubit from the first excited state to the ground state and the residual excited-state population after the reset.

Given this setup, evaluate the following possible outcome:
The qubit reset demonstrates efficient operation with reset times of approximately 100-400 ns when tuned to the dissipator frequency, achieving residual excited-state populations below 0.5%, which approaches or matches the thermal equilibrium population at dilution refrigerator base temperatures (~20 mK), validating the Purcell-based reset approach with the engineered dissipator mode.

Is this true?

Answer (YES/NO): NO